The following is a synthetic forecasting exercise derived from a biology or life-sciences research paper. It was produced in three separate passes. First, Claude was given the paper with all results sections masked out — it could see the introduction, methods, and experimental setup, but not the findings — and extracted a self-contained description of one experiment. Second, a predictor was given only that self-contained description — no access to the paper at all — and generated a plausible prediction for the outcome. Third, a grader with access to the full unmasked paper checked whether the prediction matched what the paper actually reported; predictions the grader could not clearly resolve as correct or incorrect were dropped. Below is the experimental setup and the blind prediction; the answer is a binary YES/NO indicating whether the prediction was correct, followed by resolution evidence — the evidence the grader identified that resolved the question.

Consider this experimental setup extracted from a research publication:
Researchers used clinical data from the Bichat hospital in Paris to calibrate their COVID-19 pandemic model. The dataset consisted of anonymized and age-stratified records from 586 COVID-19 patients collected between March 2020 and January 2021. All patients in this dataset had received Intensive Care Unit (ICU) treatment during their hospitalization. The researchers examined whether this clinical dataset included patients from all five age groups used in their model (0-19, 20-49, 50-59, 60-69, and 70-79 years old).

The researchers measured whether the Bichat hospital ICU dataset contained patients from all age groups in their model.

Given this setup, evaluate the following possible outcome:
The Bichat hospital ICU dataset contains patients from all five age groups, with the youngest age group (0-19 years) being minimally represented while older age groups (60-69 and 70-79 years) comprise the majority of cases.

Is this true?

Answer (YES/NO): NO